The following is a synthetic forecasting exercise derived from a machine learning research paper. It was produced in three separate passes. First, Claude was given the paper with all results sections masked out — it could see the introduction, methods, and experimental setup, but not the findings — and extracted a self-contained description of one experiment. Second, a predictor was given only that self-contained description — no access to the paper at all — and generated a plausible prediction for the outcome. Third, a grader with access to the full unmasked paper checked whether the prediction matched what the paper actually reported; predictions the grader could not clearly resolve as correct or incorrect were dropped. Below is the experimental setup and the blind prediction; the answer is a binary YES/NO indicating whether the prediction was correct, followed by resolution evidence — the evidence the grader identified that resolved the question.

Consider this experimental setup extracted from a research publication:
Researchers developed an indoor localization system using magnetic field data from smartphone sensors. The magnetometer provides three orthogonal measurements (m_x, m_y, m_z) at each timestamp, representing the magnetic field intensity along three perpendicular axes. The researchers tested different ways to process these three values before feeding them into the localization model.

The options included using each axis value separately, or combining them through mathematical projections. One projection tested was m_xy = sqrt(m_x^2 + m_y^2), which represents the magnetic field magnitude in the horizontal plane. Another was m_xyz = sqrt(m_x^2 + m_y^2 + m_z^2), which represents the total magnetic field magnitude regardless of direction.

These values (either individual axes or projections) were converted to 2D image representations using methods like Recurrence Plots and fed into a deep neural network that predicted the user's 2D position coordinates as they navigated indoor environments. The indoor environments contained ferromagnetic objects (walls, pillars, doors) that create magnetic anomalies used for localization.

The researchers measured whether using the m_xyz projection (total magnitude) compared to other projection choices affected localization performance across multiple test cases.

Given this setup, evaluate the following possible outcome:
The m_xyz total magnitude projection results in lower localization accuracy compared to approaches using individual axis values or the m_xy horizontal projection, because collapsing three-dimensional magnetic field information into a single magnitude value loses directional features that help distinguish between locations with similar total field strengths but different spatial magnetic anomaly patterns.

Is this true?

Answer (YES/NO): NO